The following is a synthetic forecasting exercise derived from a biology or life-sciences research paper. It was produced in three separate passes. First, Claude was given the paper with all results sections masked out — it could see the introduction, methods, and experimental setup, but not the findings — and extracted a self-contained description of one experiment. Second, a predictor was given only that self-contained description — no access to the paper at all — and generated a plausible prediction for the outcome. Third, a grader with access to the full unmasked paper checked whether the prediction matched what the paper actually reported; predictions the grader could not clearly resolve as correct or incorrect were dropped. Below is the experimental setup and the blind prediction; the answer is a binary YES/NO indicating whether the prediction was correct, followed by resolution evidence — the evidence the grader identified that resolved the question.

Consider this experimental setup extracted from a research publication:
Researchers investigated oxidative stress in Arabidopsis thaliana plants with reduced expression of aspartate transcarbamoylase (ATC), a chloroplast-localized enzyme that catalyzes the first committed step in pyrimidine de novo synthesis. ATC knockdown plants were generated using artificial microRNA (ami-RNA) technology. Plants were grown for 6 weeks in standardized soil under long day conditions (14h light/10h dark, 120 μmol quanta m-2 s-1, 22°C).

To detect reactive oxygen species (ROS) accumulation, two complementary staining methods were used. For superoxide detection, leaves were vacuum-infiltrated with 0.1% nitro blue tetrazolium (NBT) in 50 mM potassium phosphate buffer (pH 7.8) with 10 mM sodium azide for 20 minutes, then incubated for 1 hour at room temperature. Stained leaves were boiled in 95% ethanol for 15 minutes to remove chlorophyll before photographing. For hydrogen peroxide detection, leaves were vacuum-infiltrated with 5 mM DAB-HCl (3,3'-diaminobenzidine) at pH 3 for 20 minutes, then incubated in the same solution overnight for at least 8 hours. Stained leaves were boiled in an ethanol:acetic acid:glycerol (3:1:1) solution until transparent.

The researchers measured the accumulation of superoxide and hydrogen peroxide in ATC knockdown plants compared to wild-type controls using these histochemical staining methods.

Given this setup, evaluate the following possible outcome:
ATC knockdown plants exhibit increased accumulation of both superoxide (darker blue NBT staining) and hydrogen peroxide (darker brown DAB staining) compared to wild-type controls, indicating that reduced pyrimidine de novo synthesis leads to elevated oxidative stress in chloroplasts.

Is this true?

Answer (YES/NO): YES